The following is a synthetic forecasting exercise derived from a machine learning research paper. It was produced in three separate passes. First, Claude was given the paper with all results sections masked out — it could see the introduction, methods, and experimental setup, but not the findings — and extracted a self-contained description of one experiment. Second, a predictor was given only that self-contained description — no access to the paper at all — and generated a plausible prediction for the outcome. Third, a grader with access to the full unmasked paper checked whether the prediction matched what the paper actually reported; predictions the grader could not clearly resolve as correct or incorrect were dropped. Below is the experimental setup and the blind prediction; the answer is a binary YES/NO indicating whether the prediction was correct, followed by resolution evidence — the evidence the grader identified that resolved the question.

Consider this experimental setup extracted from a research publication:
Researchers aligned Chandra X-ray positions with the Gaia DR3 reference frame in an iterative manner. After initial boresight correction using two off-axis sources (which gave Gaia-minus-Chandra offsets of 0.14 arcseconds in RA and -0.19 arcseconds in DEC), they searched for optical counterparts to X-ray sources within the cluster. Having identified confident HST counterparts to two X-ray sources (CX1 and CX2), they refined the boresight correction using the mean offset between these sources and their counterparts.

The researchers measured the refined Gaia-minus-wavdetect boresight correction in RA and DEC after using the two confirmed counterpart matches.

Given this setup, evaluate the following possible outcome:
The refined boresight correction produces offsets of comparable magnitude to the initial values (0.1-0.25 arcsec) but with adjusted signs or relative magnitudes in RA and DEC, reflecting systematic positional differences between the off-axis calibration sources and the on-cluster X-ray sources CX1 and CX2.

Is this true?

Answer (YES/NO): YES